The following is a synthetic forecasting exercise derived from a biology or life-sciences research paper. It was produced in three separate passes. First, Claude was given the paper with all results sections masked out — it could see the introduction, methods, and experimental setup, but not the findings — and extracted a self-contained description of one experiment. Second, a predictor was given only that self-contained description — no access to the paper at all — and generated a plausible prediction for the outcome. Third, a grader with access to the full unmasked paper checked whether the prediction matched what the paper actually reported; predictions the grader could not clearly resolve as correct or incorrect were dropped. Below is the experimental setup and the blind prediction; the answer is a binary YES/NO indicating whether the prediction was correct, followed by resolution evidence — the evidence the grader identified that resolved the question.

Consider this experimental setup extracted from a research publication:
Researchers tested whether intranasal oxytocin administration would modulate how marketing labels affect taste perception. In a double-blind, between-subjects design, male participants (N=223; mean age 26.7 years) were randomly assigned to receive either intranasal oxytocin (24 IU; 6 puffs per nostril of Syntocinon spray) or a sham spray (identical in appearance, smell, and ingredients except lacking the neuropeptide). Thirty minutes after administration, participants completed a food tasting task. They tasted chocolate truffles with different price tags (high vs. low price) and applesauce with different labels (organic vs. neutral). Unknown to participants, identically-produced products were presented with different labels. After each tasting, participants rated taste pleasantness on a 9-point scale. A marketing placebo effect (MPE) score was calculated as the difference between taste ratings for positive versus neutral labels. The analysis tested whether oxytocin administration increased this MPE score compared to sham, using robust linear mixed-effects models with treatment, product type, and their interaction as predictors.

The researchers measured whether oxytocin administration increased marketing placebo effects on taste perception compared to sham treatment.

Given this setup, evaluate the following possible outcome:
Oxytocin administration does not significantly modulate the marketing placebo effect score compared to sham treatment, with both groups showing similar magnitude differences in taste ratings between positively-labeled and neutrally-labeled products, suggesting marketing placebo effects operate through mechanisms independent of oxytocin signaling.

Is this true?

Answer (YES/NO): YES